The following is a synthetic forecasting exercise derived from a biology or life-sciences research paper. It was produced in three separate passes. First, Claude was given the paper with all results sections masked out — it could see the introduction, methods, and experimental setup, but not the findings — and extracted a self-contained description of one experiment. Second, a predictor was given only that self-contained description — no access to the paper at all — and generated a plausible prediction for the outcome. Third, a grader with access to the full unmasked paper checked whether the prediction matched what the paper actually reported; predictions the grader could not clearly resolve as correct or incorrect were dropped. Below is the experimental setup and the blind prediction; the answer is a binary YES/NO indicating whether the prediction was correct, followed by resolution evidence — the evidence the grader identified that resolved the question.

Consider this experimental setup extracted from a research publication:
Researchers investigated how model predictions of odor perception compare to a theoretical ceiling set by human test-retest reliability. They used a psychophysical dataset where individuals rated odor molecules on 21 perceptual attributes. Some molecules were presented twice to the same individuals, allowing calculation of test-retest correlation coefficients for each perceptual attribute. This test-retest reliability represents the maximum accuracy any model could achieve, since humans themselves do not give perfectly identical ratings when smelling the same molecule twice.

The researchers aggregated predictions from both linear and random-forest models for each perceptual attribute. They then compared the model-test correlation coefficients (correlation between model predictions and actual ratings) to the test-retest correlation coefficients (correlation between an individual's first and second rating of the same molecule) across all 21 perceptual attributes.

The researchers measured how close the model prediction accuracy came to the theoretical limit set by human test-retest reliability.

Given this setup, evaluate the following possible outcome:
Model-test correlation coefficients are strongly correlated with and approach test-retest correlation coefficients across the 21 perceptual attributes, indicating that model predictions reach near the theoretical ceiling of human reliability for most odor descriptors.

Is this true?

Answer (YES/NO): YES